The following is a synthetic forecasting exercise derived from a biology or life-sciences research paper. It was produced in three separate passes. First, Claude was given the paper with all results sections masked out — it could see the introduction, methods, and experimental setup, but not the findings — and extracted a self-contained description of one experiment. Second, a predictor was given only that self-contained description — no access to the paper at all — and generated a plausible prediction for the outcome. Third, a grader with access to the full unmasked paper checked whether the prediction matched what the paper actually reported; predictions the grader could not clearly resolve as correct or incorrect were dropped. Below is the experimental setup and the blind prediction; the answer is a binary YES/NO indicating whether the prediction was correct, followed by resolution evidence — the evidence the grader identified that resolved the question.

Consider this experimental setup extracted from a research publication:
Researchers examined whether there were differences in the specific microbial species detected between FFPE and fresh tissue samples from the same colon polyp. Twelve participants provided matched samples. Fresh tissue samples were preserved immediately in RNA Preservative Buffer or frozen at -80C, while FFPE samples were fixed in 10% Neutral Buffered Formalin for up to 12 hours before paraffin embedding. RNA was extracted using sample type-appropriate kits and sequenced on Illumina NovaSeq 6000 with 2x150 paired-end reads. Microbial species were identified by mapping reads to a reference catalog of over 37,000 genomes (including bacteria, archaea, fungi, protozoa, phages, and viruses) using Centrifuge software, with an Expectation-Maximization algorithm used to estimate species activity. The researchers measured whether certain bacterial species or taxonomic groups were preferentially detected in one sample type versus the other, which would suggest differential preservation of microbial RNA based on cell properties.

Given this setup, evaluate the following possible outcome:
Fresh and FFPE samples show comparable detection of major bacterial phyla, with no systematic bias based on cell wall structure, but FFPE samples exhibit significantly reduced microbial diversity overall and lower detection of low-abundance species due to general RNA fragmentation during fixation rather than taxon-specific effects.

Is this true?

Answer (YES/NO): NO